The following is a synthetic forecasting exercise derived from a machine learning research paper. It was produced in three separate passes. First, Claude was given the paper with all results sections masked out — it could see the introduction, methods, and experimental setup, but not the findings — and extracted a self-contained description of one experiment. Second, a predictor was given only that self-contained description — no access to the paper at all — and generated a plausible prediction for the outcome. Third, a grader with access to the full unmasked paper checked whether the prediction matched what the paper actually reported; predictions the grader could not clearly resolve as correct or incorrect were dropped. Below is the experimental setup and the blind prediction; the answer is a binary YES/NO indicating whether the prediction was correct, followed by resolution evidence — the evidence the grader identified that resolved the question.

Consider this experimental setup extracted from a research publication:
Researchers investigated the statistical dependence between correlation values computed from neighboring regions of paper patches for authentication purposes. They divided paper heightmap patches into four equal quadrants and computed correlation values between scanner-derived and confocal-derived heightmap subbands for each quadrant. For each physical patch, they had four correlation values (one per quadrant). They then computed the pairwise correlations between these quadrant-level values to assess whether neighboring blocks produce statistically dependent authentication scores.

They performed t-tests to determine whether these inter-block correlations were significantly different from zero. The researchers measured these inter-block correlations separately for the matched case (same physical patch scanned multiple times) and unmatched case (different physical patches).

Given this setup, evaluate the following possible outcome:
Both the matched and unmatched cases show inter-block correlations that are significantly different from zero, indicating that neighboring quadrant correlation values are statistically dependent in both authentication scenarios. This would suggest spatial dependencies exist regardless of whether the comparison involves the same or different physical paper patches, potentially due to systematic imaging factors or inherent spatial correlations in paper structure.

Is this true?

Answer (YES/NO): NO